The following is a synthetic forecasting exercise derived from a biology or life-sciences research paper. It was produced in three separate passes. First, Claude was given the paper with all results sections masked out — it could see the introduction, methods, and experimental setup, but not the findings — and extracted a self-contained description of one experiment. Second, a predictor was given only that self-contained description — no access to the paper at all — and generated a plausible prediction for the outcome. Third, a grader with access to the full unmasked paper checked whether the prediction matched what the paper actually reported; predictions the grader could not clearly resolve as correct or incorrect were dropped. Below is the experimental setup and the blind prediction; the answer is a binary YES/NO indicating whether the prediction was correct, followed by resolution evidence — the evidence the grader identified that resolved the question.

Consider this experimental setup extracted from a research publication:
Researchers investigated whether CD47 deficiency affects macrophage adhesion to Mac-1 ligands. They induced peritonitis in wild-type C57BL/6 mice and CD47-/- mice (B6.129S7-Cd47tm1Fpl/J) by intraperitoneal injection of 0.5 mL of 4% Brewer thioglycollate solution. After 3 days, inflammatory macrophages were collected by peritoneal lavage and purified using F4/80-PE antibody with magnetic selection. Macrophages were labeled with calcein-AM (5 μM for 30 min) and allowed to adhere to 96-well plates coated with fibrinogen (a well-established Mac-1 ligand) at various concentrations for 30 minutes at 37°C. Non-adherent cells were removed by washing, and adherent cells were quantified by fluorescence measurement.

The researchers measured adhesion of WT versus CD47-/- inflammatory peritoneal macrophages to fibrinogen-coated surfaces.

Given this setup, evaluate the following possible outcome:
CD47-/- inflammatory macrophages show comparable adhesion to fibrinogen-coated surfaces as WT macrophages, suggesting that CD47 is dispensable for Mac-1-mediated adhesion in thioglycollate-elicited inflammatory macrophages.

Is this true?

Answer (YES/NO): NO